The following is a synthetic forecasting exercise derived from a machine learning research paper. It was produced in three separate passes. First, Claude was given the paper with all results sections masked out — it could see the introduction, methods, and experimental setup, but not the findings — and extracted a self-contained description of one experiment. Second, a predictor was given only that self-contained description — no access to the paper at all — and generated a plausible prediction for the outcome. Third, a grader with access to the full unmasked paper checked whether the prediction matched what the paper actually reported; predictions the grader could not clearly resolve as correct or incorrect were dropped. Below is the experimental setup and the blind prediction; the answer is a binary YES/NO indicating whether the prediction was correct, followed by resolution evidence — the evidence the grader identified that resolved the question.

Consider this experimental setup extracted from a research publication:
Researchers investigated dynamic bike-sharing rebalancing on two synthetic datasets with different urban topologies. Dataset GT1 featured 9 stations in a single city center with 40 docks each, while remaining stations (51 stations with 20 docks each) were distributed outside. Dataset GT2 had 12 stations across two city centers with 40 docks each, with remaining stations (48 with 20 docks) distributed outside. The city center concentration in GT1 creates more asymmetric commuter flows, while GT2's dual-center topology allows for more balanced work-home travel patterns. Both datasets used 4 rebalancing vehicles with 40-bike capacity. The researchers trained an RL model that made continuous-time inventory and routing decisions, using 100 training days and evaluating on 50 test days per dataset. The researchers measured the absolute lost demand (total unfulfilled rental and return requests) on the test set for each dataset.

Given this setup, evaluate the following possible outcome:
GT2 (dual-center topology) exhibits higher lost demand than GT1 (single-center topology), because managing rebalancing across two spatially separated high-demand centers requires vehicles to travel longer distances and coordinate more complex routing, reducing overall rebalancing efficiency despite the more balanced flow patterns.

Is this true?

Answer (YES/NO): NO